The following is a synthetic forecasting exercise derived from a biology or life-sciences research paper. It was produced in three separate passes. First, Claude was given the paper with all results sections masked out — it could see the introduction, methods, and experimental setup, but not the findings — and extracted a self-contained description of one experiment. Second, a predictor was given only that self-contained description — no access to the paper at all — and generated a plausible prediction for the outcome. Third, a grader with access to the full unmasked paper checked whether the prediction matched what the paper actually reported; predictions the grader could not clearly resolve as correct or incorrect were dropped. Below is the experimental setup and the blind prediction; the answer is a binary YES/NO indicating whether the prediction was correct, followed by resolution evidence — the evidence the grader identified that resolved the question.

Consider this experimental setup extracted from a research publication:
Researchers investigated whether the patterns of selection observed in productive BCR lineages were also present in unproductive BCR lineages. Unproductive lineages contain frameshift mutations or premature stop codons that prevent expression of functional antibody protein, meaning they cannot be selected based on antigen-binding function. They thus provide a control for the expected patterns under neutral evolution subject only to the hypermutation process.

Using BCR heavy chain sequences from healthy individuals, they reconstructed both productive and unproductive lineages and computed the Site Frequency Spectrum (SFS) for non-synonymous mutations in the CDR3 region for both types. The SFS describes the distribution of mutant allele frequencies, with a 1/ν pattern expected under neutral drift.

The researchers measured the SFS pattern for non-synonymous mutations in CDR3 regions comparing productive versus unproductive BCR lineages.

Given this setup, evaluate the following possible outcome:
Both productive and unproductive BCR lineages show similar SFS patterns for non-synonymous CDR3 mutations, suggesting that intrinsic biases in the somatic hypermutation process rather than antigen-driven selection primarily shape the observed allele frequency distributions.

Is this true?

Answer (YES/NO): NO